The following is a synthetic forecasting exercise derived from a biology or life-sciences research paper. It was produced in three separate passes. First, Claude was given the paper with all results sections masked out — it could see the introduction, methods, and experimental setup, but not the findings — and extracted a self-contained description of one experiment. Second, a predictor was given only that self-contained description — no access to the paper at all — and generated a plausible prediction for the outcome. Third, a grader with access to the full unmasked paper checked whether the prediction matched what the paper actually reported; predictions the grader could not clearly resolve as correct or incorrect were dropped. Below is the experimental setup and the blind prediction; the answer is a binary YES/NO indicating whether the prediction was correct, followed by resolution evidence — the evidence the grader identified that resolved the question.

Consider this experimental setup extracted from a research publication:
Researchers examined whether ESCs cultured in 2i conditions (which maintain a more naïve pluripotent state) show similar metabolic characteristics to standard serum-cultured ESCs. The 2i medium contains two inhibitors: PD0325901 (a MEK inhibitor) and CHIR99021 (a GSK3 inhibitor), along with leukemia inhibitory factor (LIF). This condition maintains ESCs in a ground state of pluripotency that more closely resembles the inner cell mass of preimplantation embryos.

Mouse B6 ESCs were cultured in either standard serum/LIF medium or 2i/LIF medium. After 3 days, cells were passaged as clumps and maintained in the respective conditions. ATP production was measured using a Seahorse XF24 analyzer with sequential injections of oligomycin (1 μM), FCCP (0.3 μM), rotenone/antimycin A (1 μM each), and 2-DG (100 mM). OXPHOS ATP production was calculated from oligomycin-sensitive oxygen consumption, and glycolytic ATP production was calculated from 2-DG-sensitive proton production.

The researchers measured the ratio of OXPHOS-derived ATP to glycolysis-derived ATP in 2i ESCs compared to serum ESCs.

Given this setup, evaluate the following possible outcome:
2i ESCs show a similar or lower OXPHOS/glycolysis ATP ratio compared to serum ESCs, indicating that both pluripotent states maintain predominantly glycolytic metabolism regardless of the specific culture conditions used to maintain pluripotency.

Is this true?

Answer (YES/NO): NO